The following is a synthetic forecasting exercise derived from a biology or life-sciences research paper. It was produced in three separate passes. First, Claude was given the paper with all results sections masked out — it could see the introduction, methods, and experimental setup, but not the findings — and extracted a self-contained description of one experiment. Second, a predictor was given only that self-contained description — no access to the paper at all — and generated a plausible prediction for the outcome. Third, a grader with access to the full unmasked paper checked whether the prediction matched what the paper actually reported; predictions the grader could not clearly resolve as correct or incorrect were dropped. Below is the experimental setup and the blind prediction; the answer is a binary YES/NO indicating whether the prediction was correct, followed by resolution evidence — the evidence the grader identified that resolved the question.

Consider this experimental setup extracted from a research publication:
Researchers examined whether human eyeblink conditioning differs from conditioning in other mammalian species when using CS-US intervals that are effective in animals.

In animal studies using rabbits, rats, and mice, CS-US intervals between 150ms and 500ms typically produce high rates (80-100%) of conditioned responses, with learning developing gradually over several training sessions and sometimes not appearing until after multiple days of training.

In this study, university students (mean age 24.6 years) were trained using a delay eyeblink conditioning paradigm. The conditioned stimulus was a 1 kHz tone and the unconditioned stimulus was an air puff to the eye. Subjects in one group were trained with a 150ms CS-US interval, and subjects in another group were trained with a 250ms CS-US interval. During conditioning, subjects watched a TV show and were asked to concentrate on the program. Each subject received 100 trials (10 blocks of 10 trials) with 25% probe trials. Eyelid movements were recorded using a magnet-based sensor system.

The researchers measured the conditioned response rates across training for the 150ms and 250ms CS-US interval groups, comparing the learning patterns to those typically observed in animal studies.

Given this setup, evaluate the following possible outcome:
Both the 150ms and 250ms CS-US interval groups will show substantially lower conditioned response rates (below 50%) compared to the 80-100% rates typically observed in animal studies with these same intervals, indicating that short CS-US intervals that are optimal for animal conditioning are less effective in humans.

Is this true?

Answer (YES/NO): YES